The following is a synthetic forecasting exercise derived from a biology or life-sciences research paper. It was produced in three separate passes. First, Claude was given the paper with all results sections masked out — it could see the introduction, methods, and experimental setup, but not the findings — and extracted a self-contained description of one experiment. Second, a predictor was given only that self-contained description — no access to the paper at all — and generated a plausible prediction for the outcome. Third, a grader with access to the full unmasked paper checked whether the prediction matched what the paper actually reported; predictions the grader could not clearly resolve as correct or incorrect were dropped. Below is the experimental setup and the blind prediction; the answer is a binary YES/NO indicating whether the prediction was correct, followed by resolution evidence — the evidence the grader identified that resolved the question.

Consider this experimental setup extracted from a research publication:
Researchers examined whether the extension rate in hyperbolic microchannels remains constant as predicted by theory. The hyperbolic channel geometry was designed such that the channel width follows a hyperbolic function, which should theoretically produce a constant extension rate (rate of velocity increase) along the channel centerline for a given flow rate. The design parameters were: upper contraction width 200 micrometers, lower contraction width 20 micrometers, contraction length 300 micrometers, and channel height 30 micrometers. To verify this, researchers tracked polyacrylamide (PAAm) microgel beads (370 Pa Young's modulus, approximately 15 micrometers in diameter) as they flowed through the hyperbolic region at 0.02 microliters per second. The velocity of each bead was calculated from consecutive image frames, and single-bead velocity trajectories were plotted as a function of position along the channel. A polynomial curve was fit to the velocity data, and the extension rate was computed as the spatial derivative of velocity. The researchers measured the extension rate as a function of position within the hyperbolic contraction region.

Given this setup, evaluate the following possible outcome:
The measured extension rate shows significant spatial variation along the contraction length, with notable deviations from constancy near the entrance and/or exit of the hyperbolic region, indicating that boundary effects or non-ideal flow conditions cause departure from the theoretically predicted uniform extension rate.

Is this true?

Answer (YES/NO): YES